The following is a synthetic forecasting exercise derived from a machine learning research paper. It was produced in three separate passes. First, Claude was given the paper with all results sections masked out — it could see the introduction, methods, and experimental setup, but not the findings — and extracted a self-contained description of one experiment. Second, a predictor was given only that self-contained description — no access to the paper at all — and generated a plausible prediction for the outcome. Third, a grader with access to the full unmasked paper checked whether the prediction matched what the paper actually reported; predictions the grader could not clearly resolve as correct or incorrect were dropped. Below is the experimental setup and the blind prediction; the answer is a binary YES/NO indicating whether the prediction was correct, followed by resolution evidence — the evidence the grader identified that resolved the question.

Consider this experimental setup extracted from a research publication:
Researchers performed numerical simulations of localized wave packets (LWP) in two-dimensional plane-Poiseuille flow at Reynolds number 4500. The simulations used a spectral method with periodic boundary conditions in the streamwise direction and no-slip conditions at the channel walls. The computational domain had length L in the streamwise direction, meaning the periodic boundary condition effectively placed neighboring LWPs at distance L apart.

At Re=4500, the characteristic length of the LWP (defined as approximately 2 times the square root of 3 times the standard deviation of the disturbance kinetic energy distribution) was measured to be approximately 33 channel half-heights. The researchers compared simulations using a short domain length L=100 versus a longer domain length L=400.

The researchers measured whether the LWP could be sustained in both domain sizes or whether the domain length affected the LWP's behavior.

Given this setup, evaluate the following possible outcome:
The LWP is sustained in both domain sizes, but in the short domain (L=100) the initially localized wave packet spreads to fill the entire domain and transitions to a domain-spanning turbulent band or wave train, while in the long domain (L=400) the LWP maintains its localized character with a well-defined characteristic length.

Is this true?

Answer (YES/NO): NO